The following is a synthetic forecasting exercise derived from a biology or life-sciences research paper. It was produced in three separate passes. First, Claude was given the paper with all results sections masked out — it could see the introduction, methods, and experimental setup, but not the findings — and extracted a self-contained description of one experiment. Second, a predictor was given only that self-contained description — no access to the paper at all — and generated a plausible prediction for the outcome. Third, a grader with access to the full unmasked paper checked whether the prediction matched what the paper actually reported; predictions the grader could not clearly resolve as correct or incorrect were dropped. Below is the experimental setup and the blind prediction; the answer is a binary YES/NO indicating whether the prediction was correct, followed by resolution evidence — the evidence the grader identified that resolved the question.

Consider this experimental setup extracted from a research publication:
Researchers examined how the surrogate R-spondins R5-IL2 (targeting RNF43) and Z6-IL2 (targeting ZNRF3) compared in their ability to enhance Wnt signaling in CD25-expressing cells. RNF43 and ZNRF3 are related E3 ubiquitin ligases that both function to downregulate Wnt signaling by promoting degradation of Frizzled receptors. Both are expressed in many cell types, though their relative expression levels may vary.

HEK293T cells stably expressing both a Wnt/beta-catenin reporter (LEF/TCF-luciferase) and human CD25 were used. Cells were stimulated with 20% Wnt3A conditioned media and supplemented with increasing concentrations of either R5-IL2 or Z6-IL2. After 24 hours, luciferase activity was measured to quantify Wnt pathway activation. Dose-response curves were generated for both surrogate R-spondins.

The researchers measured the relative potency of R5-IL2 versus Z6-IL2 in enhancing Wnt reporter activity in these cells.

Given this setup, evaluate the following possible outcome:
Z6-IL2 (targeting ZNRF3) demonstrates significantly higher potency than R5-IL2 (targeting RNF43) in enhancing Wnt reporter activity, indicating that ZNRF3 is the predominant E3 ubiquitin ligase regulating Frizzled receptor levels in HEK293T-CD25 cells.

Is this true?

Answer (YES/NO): YES